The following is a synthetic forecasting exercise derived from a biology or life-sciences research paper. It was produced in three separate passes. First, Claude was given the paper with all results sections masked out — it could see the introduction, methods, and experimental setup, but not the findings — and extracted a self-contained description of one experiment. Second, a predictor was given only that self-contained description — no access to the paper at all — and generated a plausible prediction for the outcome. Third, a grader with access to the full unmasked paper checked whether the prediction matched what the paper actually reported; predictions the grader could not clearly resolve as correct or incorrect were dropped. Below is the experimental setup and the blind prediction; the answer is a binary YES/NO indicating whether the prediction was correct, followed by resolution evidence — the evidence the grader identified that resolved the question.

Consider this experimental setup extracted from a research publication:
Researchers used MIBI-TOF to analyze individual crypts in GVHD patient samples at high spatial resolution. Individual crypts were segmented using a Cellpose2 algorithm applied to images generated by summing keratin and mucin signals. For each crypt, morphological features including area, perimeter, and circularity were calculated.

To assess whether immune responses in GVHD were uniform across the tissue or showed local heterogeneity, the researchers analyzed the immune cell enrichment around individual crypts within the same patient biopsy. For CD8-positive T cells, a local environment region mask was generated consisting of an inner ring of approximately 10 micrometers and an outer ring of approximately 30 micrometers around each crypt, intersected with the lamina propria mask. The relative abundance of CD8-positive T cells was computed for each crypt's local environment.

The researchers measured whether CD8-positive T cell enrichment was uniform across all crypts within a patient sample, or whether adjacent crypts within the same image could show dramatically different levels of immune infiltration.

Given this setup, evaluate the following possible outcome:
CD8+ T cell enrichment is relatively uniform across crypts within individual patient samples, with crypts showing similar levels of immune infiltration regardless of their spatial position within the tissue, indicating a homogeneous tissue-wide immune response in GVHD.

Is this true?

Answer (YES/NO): NO